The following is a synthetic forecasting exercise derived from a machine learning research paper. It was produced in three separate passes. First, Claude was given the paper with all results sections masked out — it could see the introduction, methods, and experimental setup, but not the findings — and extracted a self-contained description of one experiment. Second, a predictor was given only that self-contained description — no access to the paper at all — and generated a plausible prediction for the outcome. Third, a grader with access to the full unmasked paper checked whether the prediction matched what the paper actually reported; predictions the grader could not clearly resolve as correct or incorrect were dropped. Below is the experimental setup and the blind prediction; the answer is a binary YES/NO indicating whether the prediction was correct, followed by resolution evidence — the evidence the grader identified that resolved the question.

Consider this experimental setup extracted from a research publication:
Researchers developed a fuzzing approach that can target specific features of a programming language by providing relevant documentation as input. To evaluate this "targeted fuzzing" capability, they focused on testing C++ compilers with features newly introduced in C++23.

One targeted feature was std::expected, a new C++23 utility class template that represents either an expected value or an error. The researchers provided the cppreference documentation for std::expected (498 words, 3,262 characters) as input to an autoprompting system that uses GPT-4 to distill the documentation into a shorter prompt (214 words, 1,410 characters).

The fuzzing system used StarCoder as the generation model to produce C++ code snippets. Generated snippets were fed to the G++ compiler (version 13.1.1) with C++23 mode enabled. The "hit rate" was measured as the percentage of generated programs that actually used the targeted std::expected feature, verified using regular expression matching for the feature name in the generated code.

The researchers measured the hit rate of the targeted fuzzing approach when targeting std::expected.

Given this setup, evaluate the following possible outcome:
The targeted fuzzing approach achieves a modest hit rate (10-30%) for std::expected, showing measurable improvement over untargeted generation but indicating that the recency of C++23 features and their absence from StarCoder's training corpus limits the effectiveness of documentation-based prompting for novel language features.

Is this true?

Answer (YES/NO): NO